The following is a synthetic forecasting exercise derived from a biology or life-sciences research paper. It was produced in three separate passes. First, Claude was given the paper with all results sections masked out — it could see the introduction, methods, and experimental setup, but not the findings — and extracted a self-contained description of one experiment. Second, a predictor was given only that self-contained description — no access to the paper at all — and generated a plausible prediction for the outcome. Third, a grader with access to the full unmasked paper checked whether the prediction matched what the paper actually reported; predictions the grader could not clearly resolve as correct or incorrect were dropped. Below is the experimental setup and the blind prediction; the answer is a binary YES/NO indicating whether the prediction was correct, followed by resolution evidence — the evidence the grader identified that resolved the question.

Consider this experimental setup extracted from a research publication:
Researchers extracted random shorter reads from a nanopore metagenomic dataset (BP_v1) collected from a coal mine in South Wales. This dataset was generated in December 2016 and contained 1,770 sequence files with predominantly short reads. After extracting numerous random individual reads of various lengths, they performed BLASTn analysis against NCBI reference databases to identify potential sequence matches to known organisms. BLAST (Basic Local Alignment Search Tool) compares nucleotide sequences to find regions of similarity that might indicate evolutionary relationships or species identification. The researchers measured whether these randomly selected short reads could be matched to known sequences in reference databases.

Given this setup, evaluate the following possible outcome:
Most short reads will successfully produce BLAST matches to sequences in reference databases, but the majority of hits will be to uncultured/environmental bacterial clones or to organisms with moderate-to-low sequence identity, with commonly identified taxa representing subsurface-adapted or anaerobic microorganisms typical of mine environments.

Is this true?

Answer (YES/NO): NO